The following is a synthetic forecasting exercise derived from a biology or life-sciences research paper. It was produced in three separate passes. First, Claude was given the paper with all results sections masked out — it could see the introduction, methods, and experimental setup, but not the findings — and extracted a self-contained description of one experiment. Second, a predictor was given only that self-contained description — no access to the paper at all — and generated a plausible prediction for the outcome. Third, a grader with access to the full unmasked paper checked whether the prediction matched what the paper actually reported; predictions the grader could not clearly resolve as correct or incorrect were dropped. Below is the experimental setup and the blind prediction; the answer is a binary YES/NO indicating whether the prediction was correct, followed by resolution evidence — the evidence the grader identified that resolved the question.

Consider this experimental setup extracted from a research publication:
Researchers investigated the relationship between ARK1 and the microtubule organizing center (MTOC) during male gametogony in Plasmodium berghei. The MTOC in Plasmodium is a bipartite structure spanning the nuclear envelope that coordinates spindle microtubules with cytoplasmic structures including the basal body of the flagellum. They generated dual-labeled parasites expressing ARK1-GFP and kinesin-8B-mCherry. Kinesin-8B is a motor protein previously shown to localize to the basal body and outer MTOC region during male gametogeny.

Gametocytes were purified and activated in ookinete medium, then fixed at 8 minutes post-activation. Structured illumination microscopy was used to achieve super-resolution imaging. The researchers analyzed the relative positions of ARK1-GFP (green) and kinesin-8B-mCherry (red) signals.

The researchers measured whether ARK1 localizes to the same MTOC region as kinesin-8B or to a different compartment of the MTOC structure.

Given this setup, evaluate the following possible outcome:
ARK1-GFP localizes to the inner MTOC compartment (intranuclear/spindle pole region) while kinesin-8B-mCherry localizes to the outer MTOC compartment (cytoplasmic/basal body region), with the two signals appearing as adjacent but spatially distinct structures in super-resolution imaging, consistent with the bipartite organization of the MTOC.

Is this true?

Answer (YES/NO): YES